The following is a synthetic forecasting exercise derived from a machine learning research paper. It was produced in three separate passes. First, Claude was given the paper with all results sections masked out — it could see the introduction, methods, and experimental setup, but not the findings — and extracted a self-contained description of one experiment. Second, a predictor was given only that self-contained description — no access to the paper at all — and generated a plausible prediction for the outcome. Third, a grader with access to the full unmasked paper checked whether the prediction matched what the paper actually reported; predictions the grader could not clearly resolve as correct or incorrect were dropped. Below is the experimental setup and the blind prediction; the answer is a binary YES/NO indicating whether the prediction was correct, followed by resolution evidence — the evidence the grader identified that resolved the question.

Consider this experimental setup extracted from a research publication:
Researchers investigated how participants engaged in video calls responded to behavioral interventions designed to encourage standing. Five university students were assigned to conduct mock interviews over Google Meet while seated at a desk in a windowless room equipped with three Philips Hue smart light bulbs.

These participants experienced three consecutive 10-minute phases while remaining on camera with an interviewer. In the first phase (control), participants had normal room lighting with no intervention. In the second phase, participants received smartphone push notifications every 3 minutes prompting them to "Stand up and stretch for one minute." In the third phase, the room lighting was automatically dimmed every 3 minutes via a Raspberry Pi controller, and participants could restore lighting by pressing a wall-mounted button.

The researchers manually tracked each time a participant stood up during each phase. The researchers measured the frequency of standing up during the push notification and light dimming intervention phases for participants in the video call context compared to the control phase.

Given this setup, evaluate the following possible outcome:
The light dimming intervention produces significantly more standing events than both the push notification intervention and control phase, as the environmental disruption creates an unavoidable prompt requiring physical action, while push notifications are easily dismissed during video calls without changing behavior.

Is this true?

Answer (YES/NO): NO